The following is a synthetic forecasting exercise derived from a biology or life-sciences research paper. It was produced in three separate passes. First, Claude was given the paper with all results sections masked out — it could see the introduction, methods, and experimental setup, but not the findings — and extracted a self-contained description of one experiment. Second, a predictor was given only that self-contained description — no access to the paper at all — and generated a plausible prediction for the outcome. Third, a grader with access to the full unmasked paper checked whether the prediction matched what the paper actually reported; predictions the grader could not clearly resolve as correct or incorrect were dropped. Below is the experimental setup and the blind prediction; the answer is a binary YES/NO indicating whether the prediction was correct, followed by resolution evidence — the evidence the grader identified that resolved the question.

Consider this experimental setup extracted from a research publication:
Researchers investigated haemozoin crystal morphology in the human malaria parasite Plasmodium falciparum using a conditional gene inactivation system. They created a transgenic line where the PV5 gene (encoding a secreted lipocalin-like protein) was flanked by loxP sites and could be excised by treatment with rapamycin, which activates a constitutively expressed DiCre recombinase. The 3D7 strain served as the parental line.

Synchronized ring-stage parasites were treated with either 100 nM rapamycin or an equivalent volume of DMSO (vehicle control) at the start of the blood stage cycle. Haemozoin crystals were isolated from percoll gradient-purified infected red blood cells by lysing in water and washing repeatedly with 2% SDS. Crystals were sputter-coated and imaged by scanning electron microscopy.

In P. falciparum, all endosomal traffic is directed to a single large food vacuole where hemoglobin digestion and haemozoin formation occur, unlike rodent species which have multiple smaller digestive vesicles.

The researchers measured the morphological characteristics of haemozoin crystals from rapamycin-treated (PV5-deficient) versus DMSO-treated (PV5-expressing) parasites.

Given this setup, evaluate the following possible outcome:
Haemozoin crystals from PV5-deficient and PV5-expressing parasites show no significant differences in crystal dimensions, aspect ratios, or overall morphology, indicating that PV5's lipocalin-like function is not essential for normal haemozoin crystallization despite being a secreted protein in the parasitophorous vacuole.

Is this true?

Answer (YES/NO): NO